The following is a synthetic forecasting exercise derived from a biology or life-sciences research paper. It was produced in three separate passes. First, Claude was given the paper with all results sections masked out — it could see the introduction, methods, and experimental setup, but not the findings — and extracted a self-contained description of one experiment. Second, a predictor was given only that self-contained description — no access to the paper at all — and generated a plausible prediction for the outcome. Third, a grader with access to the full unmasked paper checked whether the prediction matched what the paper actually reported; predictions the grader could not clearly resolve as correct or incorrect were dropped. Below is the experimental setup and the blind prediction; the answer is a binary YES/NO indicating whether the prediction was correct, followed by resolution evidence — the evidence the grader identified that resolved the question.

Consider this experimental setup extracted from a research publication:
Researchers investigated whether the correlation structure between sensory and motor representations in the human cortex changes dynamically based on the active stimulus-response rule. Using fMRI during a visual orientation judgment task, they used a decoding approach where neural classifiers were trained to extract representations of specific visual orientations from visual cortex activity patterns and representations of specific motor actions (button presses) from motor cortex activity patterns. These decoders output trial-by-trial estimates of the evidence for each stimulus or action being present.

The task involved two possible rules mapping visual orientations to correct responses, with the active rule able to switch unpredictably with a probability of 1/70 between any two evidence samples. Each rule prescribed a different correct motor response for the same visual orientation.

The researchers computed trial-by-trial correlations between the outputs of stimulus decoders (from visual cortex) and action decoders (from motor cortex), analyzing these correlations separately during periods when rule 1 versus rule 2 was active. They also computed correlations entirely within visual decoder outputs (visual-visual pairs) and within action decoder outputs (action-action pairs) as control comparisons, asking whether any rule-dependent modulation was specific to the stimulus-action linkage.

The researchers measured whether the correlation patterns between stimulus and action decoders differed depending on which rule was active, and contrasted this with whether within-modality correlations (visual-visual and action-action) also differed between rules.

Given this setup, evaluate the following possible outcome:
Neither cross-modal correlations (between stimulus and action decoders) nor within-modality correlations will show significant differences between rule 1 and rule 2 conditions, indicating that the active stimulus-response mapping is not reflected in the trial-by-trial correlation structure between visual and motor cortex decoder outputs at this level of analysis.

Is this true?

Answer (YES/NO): NO